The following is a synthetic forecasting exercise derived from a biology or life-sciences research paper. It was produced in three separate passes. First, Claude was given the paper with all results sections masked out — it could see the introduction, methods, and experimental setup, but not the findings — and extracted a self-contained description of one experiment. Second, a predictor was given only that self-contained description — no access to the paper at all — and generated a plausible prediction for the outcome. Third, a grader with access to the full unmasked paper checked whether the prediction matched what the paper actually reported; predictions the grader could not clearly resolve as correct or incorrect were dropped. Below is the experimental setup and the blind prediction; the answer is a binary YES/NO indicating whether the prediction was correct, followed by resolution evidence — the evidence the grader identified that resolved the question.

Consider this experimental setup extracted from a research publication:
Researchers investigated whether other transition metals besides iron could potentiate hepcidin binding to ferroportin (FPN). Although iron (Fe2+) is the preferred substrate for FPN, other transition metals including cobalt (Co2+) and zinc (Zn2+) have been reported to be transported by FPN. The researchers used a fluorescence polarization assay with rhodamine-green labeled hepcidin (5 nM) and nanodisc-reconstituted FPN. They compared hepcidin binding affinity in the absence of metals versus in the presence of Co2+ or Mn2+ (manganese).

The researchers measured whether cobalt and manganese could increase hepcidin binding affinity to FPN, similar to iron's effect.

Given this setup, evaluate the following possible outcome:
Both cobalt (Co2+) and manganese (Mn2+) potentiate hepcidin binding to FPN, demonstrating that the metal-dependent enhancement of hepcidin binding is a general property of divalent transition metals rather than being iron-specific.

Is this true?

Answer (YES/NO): YES